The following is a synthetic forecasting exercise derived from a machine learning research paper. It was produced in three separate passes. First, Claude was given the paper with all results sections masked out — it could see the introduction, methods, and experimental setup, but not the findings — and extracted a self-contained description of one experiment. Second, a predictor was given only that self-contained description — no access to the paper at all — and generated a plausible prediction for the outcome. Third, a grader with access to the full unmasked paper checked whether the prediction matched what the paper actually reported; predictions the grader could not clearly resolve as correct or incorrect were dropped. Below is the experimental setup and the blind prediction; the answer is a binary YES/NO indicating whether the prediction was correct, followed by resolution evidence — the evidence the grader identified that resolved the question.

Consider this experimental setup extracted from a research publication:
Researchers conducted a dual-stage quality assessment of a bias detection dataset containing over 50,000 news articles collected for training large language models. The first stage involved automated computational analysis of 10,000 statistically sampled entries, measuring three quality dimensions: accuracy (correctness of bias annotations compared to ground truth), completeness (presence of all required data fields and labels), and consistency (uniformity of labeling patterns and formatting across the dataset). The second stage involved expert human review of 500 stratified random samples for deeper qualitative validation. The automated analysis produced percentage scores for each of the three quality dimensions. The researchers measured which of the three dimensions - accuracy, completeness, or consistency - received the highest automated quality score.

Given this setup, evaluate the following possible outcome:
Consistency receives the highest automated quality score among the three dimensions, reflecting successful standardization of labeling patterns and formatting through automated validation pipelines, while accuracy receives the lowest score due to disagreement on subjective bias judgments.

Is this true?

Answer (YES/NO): NO